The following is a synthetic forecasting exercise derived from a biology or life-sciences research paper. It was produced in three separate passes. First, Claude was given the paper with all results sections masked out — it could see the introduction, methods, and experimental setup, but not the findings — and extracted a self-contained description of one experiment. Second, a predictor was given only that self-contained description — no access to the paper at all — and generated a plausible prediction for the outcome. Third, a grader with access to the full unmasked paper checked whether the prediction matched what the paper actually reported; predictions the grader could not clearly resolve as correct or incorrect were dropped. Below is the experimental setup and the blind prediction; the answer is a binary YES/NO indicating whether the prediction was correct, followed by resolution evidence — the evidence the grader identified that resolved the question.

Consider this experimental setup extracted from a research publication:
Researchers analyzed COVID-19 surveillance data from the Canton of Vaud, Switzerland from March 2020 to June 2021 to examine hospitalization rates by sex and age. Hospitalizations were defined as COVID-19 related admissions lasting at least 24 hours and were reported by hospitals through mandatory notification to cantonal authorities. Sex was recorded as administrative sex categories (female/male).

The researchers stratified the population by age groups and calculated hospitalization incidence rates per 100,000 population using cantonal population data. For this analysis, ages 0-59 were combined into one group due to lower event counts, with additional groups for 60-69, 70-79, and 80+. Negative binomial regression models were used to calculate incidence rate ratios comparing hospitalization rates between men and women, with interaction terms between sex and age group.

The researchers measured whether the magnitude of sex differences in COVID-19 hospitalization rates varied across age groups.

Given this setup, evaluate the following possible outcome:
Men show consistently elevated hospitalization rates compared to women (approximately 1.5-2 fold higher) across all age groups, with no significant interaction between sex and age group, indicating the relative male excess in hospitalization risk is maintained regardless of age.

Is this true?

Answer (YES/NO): NO